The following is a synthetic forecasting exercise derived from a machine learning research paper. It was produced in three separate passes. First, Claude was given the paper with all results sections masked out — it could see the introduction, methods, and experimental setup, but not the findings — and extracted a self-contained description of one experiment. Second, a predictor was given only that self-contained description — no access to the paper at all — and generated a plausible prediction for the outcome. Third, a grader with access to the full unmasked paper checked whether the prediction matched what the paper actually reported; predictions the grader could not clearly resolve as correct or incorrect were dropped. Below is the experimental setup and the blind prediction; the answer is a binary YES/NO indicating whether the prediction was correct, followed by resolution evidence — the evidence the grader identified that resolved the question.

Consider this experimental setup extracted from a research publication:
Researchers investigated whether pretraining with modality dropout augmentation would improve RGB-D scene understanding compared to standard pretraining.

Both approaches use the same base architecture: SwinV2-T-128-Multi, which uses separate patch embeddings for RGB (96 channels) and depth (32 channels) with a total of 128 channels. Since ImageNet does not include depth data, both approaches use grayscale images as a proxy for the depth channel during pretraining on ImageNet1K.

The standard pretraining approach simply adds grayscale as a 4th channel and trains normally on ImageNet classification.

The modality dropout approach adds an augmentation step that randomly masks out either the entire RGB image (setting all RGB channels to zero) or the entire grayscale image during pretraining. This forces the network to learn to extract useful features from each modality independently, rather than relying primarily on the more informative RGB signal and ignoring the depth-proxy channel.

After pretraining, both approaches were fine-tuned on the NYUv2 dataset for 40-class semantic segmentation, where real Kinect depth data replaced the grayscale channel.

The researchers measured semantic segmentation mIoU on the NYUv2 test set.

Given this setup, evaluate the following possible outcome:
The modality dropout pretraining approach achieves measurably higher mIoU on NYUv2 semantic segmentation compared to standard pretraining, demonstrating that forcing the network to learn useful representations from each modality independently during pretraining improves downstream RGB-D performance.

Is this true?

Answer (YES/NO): YES